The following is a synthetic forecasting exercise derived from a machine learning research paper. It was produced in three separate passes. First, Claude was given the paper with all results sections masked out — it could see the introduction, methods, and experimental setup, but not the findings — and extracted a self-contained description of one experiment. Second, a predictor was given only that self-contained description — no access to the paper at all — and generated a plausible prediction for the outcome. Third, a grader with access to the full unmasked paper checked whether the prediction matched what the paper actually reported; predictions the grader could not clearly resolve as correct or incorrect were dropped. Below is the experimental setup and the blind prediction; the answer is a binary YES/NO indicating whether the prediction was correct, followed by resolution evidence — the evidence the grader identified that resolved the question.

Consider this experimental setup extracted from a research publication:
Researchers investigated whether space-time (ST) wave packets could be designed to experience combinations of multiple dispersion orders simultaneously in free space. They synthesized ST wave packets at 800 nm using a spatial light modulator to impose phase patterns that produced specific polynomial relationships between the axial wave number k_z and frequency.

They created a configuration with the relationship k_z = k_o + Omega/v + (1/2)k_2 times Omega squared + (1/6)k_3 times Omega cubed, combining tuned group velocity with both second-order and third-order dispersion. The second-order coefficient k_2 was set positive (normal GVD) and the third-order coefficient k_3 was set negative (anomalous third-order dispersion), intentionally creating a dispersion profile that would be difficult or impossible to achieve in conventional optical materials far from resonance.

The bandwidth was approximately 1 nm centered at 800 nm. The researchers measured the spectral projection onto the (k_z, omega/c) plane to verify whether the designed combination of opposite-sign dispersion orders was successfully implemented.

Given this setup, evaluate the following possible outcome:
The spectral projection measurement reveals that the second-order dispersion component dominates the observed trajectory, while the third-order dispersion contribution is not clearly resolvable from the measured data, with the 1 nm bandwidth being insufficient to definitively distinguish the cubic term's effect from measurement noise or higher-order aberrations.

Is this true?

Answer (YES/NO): NO